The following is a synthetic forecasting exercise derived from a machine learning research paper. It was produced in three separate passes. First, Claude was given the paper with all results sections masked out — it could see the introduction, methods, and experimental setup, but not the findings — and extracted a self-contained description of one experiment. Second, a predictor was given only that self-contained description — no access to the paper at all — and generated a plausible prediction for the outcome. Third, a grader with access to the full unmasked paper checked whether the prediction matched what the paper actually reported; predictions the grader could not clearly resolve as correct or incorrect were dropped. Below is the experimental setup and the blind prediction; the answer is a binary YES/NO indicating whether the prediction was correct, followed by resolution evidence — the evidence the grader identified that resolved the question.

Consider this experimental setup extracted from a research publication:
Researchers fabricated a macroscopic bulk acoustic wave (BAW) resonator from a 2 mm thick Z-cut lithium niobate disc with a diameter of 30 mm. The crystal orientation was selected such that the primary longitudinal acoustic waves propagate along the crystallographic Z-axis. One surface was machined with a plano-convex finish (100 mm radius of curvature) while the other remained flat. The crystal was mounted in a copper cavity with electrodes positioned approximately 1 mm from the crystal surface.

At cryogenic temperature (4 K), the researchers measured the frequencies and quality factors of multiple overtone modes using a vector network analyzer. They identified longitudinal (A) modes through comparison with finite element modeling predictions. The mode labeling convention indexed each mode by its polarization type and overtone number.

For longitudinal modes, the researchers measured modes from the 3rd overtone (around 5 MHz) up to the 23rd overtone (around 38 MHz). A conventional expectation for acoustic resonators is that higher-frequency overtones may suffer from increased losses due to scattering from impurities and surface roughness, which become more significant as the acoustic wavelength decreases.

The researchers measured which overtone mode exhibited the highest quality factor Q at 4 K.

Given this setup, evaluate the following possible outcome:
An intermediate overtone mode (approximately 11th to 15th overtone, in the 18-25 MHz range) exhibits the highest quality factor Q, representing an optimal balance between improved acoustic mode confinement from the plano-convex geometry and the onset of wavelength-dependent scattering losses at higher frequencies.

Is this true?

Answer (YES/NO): NO